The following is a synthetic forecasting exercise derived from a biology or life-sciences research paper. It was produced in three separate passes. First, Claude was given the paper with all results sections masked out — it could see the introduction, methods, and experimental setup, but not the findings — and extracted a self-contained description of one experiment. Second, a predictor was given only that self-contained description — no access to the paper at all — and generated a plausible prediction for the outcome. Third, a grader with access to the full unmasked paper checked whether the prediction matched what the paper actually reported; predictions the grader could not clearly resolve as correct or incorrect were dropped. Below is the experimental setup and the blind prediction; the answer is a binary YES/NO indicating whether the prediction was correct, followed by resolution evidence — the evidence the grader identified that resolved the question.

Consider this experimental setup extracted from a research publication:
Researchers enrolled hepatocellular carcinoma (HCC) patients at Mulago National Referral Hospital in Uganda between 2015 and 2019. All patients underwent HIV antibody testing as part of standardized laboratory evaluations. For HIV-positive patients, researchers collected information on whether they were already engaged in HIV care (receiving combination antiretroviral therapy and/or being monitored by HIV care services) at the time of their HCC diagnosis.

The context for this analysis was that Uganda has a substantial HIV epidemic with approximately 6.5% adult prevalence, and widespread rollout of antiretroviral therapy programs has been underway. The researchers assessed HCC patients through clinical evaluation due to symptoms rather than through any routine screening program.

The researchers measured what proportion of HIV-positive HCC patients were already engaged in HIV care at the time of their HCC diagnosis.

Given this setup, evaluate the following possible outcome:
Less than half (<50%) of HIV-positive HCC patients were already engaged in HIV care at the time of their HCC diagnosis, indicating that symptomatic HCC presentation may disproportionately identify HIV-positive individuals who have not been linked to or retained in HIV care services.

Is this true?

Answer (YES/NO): NO